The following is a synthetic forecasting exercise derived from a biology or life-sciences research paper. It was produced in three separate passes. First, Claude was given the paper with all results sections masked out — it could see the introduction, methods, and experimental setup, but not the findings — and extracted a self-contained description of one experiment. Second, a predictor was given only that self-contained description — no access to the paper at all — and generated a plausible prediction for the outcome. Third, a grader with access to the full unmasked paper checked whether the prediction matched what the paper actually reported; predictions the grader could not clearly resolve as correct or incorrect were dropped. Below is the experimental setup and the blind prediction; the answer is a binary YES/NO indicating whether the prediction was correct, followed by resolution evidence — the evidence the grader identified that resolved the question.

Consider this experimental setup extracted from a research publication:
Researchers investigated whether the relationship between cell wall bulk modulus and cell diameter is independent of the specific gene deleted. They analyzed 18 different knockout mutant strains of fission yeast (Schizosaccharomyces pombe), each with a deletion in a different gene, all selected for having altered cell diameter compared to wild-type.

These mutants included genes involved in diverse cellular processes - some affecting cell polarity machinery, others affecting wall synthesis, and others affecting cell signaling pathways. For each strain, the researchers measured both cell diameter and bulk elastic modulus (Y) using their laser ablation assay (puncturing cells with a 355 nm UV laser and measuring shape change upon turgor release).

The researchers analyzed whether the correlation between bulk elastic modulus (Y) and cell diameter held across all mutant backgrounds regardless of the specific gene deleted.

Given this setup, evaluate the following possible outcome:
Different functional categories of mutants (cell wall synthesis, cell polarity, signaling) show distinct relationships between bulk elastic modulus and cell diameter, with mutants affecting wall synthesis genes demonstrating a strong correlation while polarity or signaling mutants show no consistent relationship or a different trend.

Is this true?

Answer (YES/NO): NO